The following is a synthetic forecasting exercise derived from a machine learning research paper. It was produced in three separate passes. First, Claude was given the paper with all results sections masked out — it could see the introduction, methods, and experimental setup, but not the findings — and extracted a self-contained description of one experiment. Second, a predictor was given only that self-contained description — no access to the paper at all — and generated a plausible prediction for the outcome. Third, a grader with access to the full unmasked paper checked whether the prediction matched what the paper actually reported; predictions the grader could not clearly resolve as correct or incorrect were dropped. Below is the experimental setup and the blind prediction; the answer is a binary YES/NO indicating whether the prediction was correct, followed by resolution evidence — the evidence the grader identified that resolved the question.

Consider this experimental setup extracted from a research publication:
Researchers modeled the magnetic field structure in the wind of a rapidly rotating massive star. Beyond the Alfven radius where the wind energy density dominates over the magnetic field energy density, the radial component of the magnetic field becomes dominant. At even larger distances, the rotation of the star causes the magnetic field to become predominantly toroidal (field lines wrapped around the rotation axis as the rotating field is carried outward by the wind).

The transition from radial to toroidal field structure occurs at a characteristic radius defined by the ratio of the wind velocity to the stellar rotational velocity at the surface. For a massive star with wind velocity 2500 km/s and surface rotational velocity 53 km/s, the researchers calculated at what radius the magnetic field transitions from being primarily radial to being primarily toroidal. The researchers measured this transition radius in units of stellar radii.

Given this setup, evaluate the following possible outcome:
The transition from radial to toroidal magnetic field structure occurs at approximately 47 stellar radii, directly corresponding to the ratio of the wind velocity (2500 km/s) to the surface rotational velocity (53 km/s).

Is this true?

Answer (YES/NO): NO